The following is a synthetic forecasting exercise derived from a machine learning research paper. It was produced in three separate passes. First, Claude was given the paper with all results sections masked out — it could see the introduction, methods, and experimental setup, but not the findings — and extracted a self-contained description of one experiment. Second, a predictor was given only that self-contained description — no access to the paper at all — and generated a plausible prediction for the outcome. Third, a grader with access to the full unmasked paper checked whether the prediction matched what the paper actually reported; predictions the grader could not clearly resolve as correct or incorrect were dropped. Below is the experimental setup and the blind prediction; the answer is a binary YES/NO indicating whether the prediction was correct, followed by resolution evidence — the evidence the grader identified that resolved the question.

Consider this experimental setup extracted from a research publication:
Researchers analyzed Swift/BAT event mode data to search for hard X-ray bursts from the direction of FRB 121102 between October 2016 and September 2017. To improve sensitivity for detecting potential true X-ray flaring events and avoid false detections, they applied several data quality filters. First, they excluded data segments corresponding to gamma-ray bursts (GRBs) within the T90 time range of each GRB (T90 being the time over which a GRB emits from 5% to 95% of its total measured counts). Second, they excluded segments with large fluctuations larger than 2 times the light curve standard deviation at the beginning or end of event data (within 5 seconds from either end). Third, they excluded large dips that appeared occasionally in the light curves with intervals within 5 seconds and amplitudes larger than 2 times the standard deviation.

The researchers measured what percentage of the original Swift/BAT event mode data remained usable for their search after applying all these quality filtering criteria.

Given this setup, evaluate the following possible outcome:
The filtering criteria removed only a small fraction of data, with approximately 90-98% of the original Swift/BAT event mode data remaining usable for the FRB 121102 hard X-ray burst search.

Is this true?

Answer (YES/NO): NO